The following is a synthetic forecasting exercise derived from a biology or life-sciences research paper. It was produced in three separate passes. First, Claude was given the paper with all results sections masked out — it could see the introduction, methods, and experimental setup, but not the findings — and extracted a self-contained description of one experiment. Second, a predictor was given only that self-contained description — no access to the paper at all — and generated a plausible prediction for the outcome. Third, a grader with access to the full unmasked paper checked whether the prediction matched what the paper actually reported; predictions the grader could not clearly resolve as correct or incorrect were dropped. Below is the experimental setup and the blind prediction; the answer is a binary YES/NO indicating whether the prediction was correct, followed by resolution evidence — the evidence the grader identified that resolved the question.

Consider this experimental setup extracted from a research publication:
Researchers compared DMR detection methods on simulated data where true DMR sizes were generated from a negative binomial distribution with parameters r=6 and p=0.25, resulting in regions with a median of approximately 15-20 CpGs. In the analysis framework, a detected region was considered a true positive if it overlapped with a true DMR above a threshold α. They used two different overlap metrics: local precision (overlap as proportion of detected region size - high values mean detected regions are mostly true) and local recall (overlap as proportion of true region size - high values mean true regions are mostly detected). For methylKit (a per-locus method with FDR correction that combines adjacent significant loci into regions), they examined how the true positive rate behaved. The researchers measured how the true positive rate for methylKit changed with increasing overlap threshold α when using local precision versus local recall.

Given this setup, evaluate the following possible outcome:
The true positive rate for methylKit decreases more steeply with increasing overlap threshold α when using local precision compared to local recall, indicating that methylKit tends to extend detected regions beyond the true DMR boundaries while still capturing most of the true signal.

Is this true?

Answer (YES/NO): NO